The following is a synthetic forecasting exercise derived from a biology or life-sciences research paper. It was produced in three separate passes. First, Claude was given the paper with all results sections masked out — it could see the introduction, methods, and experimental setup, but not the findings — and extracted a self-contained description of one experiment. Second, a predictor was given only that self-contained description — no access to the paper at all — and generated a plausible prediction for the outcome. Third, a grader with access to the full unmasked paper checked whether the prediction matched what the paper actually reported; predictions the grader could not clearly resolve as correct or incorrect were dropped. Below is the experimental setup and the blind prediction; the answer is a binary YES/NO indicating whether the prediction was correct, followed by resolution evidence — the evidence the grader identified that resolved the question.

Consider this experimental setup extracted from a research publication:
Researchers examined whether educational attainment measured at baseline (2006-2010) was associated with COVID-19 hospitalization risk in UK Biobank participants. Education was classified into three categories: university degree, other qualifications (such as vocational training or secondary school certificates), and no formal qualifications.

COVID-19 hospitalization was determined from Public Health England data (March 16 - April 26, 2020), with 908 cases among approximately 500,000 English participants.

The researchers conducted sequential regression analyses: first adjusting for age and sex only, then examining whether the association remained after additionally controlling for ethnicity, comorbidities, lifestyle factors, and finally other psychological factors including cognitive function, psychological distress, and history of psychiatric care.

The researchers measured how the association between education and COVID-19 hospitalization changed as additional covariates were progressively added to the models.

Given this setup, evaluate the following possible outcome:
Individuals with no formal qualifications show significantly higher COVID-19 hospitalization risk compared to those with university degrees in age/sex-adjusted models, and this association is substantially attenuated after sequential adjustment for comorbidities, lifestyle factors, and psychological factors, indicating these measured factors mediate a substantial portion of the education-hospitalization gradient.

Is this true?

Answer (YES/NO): YES